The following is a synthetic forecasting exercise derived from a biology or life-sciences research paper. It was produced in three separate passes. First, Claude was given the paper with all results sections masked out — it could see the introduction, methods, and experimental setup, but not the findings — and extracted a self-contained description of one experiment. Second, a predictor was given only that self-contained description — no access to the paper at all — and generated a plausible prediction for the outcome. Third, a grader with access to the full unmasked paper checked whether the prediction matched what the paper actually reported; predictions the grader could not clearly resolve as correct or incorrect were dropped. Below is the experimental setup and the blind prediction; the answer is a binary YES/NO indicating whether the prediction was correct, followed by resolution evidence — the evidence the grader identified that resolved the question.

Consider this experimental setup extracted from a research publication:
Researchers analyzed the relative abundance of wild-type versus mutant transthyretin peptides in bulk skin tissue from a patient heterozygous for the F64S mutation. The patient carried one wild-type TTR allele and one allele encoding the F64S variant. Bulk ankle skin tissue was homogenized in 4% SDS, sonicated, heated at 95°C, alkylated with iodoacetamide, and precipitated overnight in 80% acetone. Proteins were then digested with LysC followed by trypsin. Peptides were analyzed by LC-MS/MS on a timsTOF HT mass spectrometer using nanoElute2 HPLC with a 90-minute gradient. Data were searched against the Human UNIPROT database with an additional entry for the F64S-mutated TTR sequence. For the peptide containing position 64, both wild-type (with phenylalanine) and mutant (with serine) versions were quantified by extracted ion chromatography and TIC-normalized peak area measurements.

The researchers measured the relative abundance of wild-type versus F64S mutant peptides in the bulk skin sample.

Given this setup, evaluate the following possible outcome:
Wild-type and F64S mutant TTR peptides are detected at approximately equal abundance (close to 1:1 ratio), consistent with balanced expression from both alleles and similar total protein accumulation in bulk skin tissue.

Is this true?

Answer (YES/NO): YES